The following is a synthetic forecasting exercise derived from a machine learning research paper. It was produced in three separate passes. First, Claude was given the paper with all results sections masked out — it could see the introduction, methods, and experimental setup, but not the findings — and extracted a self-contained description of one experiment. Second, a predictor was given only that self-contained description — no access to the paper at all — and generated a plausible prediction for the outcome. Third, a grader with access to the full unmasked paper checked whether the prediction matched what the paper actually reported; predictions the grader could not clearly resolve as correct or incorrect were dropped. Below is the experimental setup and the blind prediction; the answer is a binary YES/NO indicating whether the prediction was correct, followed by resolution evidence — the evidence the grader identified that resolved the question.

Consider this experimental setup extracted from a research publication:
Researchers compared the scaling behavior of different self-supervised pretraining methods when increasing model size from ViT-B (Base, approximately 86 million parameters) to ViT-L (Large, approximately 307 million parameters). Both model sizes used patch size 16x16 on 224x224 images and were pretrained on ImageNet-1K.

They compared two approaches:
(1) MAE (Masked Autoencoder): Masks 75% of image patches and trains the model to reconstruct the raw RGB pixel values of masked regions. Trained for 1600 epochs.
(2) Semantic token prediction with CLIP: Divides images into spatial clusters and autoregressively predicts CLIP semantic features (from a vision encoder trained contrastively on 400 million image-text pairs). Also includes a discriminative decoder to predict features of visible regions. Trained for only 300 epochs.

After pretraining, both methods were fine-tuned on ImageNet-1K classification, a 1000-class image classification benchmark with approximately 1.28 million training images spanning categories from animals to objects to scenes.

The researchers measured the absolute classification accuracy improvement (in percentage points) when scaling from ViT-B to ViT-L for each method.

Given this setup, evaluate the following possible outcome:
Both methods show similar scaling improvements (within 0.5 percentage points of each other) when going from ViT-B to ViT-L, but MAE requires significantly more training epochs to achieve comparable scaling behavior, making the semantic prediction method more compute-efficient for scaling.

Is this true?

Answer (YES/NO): NO